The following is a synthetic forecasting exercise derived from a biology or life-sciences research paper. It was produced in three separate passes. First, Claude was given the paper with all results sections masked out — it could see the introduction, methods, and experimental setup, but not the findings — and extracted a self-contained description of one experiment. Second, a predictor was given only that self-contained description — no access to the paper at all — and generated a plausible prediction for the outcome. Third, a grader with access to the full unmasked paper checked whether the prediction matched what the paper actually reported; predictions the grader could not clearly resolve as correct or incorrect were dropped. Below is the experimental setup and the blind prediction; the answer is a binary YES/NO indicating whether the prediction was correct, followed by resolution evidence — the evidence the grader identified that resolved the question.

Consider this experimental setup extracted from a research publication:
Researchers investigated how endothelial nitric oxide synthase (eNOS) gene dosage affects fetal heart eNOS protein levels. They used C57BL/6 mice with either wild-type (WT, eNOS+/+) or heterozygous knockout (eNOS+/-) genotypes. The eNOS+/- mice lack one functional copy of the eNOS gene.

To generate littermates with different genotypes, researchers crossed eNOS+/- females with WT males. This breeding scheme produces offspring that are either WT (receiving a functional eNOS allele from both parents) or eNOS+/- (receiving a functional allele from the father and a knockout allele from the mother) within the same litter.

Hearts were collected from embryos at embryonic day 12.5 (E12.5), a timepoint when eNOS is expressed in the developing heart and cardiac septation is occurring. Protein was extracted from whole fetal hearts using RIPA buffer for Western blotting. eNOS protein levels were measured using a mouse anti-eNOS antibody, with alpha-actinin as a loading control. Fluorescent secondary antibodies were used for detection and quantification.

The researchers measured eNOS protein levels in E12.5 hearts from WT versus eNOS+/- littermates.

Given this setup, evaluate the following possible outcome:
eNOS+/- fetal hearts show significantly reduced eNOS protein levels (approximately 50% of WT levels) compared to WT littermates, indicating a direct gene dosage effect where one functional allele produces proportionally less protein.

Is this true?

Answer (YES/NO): NO